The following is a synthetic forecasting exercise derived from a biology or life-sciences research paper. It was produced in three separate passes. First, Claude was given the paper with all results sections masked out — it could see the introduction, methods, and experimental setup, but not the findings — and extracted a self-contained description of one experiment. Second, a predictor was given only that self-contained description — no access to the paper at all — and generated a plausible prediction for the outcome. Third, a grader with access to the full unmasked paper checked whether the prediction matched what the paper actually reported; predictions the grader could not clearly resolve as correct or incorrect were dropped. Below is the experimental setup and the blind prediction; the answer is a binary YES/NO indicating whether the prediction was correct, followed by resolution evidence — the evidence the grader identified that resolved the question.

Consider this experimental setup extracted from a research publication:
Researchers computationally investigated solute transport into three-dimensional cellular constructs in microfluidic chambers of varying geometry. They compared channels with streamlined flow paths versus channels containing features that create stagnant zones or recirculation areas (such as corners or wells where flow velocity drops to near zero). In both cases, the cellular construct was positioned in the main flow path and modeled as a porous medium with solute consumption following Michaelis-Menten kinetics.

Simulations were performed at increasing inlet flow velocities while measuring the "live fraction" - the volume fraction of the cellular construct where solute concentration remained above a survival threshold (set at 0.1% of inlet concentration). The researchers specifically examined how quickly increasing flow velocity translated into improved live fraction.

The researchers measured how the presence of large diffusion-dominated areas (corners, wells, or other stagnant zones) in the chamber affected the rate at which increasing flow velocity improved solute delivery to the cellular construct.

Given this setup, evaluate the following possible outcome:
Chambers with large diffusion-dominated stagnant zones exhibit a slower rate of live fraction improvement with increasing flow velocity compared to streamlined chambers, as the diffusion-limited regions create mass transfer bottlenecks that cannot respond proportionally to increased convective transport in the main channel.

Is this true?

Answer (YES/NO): YES